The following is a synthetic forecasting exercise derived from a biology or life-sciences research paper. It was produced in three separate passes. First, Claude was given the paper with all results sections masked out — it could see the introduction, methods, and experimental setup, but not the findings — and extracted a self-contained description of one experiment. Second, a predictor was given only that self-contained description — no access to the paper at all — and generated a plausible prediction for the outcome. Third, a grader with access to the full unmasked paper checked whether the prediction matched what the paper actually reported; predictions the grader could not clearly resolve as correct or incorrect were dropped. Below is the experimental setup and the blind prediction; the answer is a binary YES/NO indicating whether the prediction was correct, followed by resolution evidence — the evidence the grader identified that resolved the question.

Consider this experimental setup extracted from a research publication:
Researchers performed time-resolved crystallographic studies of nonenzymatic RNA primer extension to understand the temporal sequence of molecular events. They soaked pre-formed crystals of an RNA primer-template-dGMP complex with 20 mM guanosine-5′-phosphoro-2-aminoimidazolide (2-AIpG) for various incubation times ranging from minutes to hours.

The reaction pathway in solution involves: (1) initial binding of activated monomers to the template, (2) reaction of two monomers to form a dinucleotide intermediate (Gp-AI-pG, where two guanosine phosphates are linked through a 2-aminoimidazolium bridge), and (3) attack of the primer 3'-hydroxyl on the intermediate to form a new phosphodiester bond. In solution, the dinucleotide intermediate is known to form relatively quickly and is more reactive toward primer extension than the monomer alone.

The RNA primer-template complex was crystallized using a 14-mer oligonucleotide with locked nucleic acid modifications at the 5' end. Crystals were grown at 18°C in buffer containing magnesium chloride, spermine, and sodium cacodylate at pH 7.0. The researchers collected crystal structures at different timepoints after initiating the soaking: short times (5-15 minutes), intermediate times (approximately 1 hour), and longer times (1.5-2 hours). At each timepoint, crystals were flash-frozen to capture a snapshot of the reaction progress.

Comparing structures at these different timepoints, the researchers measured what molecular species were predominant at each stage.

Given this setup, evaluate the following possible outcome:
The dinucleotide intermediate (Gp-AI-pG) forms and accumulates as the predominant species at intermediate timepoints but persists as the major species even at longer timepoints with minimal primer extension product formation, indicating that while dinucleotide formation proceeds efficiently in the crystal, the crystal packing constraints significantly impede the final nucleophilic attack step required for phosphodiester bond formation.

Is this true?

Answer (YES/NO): NO